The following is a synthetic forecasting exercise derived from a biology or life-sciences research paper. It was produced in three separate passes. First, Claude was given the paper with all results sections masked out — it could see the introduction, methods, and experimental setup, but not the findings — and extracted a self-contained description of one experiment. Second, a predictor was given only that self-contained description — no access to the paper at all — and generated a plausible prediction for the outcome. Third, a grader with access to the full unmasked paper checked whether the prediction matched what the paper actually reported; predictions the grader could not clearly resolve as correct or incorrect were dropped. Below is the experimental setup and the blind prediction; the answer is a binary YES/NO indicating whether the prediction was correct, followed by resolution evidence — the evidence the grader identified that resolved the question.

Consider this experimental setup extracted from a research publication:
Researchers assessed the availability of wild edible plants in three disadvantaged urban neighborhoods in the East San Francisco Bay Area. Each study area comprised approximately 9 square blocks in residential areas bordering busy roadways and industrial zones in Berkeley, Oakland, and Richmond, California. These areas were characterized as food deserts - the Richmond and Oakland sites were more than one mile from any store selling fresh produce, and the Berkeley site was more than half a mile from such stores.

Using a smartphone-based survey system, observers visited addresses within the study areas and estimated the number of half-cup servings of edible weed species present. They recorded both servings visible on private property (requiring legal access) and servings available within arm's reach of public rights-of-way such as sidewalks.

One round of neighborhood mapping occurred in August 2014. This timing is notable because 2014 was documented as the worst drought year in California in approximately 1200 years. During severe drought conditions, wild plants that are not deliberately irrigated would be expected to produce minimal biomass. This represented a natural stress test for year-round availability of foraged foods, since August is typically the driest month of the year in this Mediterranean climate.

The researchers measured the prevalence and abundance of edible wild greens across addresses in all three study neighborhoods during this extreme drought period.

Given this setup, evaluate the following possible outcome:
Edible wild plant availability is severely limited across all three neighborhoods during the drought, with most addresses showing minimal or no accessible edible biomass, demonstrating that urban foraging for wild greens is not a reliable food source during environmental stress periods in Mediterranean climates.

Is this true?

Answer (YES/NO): NO